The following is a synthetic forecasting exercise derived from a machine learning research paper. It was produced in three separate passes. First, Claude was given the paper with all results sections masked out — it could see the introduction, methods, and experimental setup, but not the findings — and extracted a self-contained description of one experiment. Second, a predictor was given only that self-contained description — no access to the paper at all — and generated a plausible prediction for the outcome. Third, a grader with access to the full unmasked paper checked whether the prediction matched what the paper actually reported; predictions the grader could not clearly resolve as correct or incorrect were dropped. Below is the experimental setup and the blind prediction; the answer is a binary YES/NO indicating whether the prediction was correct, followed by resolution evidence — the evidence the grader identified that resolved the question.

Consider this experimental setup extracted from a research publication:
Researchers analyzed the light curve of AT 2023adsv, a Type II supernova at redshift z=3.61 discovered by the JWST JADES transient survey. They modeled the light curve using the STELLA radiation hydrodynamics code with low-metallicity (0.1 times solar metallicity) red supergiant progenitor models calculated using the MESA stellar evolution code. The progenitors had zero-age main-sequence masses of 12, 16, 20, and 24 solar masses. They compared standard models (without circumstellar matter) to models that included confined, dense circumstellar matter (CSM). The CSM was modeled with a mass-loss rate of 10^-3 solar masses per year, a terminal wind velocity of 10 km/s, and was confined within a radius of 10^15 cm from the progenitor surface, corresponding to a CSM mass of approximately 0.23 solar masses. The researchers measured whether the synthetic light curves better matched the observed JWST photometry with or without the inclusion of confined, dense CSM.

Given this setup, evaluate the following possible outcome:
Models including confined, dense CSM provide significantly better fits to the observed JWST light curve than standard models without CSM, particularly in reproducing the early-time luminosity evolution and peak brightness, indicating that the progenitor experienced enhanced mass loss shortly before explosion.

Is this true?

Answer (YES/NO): YES